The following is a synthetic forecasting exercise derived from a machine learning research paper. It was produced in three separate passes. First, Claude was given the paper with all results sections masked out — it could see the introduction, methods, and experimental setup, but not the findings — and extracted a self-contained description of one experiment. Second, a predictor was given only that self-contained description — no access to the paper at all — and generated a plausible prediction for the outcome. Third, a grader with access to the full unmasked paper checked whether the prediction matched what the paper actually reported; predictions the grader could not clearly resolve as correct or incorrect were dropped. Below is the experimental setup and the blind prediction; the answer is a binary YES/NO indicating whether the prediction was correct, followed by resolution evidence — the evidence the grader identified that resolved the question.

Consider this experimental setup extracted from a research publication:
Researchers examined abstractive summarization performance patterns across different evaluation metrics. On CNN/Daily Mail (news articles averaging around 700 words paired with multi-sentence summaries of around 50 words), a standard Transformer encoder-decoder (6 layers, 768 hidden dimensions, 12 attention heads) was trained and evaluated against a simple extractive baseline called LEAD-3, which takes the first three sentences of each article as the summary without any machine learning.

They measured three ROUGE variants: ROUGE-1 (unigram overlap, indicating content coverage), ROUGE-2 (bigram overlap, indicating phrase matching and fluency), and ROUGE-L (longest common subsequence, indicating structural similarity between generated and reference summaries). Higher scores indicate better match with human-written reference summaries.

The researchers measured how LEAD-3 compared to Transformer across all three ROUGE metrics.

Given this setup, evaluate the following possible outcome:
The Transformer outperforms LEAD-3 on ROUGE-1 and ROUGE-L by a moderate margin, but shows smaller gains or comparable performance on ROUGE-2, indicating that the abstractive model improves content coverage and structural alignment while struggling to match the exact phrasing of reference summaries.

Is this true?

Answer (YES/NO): NO